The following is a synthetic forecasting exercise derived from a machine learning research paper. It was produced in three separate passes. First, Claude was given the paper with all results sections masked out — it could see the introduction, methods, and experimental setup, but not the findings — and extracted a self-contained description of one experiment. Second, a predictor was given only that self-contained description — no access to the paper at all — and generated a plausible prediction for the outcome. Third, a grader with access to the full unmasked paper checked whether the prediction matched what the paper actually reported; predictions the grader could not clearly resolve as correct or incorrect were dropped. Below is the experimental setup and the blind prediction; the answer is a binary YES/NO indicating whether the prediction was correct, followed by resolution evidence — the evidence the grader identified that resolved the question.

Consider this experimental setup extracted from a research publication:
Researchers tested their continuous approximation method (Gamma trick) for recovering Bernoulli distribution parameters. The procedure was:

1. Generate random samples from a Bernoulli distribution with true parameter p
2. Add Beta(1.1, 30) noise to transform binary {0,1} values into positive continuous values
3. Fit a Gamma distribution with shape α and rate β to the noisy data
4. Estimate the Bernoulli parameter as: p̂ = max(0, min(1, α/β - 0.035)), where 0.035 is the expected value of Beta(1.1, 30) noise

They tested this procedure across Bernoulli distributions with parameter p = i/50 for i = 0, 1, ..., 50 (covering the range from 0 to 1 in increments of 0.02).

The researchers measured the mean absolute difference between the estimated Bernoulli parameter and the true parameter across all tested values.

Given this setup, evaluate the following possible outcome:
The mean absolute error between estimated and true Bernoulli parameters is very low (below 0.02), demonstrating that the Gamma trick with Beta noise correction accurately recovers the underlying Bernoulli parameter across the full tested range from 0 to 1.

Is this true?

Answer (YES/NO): YES